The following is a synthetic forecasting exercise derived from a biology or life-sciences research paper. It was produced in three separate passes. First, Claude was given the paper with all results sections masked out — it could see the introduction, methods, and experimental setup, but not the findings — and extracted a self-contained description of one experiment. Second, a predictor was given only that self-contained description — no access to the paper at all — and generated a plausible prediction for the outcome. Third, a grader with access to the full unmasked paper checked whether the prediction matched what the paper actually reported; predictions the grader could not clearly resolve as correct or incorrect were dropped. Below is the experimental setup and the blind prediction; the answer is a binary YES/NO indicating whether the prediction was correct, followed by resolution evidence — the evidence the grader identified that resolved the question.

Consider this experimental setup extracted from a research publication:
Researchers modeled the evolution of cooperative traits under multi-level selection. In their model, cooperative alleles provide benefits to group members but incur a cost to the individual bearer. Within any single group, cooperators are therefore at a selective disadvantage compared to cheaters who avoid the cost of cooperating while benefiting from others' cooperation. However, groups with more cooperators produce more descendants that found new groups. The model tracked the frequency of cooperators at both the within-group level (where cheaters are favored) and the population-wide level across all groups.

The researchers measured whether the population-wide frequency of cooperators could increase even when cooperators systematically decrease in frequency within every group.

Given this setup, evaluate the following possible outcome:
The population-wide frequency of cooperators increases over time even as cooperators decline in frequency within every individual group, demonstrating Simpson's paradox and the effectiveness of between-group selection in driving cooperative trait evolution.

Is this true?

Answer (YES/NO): YES